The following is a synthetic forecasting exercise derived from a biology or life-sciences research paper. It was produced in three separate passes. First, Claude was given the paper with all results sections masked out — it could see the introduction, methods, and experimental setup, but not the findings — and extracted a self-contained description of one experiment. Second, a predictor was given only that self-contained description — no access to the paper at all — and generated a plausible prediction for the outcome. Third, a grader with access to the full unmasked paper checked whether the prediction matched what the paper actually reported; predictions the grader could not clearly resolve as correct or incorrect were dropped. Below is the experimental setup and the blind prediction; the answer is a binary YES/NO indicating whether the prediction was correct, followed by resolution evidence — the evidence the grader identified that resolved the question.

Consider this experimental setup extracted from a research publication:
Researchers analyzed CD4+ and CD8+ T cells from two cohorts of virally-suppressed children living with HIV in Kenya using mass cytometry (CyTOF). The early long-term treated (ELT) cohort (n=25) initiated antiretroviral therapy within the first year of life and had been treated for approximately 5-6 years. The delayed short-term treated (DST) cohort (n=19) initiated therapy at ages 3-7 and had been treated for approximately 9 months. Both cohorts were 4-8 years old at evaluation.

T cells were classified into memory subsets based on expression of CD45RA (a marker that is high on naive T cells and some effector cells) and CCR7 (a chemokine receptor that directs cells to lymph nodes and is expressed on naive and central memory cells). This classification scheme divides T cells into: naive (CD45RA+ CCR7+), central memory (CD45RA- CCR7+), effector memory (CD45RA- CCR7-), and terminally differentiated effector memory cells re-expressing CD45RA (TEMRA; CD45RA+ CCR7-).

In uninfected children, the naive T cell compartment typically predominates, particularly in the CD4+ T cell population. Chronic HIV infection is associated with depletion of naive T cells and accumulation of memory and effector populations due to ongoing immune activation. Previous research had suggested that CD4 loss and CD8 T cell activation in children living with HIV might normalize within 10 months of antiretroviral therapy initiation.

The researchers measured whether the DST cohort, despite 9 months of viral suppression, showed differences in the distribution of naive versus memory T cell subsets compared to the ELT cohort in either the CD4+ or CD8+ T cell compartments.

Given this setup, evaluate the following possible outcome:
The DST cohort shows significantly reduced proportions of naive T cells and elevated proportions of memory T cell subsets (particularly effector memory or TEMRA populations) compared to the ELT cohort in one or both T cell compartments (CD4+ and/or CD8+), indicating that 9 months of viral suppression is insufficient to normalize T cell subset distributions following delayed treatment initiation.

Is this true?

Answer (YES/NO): YES